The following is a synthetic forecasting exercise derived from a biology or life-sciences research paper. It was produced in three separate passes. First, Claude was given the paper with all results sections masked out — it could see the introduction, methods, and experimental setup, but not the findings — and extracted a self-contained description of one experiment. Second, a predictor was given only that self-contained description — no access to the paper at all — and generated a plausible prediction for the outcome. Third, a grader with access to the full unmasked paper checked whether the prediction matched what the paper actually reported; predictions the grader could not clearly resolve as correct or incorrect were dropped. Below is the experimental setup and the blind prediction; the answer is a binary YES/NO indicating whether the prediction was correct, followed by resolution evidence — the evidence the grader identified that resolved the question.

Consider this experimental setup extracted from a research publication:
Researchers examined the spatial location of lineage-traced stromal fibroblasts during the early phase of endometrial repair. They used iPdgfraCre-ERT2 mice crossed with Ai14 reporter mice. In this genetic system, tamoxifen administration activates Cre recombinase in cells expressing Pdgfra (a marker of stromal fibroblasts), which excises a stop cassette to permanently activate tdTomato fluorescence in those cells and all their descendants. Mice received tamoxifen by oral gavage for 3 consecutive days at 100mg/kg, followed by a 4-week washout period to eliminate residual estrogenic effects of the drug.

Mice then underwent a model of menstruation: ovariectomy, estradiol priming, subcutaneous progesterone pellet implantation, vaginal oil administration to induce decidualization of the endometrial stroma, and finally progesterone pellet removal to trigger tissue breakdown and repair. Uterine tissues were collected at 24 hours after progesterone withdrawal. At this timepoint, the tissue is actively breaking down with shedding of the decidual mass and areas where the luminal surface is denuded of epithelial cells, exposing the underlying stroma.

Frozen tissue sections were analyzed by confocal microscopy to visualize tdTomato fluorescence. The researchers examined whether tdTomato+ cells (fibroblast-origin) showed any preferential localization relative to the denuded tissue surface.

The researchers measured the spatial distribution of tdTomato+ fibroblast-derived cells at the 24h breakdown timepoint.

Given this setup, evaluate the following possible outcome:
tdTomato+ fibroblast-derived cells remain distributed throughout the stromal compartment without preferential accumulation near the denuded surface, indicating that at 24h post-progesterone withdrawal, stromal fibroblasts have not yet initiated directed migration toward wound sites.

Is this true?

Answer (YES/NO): NO